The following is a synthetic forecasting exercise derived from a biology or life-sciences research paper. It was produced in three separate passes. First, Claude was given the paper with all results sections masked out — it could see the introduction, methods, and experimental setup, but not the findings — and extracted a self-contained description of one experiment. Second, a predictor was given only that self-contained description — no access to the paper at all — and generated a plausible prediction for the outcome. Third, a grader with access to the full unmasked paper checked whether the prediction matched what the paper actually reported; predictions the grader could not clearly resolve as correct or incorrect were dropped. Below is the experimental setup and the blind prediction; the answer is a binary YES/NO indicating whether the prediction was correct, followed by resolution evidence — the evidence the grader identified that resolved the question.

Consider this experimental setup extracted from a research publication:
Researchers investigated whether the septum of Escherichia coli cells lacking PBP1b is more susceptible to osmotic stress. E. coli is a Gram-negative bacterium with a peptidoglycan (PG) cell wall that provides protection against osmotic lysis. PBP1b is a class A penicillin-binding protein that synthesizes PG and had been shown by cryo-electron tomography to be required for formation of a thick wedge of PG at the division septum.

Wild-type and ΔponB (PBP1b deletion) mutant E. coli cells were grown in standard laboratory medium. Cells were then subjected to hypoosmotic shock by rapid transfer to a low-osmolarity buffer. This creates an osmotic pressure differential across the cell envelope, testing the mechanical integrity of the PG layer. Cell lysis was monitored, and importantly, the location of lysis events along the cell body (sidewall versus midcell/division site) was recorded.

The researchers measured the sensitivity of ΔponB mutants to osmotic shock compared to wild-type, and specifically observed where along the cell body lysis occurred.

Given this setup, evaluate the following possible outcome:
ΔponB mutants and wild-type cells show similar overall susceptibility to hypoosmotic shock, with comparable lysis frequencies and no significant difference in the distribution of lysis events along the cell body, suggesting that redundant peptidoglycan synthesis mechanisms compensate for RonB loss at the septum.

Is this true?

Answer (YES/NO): NO